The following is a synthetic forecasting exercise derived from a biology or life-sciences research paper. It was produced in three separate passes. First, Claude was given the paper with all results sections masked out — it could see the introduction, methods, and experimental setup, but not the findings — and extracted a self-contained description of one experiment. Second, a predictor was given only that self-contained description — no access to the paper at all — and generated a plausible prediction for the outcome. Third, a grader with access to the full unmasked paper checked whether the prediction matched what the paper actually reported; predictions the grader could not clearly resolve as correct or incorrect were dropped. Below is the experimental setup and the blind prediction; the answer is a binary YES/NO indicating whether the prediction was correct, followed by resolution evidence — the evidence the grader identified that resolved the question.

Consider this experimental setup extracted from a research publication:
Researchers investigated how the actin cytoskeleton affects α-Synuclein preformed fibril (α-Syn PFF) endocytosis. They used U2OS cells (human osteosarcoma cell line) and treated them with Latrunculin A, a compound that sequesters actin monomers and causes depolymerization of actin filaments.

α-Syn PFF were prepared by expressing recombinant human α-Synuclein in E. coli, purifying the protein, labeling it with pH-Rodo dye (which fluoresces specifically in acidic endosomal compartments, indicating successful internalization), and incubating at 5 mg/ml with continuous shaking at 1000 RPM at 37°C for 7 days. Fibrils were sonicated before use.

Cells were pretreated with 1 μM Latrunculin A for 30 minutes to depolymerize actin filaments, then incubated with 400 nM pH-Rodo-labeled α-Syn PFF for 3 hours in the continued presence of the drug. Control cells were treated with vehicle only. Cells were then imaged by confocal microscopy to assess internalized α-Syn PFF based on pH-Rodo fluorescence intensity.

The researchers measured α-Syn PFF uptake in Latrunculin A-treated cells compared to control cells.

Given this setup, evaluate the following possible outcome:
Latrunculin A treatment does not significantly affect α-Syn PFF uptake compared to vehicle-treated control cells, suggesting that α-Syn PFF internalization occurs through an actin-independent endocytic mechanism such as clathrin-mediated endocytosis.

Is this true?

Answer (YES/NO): NO